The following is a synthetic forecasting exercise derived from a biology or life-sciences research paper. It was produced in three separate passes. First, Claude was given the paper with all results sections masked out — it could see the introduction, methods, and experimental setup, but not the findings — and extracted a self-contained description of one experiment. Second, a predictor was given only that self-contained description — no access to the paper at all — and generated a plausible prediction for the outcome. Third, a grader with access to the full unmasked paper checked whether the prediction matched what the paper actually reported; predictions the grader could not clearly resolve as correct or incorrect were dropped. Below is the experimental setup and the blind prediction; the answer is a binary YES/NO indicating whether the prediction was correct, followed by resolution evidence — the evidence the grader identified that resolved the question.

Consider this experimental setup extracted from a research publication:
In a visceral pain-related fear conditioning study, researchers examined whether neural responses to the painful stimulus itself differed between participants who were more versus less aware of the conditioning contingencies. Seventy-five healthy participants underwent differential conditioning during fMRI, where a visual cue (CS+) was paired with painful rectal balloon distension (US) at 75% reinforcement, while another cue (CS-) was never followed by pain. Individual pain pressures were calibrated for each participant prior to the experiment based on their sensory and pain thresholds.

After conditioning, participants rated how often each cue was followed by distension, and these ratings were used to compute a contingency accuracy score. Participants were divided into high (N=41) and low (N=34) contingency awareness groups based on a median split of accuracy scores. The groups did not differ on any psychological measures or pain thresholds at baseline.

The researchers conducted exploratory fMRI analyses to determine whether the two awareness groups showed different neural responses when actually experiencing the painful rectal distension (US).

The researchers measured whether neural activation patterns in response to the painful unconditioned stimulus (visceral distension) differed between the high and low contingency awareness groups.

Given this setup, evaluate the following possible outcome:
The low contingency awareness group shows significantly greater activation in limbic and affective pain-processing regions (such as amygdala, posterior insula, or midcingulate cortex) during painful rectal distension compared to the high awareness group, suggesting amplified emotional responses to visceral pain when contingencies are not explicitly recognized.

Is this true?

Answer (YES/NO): NO